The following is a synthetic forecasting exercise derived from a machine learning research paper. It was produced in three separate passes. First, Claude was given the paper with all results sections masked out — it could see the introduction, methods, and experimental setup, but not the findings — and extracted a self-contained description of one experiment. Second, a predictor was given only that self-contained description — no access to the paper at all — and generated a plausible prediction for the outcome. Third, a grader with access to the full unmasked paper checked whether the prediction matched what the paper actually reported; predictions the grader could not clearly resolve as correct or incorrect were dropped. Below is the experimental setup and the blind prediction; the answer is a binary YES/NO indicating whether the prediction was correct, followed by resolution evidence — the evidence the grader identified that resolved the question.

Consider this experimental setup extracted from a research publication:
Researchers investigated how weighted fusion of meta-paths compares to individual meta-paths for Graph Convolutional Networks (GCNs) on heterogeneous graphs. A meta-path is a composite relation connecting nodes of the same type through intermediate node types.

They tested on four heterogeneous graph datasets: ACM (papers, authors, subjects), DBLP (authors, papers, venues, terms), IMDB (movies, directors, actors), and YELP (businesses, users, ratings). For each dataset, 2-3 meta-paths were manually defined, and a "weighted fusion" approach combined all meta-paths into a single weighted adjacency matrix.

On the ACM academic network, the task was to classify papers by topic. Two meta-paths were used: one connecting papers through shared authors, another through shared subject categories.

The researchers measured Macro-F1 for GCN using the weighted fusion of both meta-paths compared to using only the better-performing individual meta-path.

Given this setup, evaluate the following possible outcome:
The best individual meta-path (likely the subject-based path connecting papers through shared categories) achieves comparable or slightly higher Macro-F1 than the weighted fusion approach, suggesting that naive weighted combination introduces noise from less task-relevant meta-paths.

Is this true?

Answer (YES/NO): NO